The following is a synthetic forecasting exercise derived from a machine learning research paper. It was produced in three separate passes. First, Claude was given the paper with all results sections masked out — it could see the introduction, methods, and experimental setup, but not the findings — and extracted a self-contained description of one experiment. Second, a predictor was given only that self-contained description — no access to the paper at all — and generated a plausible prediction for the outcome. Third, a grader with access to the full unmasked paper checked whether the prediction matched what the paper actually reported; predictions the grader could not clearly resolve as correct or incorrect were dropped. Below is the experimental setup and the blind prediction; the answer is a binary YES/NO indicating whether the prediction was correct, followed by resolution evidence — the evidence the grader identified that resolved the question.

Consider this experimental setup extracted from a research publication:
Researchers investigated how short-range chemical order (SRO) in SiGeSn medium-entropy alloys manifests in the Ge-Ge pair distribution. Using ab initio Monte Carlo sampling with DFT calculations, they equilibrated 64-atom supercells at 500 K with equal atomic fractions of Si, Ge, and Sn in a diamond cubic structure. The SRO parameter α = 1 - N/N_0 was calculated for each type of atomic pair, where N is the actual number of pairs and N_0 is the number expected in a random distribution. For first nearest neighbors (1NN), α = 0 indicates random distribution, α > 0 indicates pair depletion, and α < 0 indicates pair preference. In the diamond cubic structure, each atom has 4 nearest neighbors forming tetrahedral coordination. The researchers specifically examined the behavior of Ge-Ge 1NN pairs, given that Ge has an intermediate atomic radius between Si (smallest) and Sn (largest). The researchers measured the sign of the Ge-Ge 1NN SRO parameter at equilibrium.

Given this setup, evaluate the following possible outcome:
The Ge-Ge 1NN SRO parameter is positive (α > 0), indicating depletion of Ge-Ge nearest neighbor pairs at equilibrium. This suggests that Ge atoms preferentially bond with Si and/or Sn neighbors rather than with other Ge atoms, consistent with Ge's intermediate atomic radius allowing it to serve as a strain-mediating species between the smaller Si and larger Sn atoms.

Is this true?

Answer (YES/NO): YES